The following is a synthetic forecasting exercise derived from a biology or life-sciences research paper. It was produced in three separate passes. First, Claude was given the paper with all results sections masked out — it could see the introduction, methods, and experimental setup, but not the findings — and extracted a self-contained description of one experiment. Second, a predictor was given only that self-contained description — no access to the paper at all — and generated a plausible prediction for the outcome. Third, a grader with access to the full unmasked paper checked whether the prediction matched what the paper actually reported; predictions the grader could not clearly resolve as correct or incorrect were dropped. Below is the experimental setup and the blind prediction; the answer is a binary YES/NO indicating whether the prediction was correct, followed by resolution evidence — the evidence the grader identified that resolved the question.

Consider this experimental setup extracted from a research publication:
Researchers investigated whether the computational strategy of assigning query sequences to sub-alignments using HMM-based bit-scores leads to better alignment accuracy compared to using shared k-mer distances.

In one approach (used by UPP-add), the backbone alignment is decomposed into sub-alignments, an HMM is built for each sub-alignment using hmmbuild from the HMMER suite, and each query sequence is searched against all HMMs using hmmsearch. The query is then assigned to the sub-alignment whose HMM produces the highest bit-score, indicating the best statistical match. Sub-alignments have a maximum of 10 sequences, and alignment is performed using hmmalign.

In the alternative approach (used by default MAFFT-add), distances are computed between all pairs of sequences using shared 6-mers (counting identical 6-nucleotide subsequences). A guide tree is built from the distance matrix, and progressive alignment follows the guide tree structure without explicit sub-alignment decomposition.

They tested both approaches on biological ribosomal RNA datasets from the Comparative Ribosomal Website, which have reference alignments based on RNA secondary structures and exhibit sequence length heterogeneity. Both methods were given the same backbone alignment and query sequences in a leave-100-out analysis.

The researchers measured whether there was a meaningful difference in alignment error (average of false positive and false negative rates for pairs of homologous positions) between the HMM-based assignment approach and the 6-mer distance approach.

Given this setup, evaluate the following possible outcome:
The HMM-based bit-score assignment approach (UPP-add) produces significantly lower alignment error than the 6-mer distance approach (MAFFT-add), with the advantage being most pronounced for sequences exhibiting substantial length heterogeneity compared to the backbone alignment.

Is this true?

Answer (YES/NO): YES